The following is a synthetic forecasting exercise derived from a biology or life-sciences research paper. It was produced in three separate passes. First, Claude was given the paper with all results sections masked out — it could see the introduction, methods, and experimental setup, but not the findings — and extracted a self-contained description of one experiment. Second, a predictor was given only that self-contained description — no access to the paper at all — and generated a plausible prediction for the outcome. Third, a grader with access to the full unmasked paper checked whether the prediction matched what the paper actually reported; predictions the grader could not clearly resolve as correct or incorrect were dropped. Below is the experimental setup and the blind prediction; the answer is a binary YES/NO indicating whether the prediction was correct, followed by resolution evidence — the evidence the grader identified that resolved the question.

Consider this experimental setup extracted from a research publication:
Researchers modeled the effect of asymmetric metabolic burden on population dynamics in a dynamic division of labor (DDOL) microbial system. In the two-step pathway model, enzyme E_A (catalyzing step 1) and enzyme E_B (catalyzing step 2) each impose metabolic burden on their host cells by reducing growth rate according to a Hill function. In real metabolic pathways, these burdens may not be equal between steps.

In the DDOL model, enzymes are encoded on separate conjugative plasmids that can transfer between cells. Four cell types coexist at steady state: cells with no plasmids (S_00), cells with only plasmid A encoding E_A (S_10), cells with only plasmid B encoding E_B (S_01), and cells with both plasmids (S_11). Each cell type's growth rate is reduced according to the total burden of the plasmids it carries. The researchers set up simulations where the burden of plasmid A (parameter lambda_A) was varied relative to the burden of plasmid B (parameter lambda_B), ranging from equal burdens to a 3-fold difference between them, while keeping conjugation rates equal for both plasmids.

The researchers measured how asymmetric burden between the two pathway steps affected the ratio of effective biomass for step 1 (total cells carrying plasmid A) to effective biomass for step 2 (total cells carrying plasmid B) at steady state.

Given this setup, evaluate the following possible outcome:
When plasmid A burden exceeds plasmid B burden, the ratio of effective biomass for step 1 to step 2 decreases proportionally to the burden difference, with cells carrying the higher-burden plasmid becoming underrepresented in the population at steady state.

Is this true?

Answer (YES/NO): NO